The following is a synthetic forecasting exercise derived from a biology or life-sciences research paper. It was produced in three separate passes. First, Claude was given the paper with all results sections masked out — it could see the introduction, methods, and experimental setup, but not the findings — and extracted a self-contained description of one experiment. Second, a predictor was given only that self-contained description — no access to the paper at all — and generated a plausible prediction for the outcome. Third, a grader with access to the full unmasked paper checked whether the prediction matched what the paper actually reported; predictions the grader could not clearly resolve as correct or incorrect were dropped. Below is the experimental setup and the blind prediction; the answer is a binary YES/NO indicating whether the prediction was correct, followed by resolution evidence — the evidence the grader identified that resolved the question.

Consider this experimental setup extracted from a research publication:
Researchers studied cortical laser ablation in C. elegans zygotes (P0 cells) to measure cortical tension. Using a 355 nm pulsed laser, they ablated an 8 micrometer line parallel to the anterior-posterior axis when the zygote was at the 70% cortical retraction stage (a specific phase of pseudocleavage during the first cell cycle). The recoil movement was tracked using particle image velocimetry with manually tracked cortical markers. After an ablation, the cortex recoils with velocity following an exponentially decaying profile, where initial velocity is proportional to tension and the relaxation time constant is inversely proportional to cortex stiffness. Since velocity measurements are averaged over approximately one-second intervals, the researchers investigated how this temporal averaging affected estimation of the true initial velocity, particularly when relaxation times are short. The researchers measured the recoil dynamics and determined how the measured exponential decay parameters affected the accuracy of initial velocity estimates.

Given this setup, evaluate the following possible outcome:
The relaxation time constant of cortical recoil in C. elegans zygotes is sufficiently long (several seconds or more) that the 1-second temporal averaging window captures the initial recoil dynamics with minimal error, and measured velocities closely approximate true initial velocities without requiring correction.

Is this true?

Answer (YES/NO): NO